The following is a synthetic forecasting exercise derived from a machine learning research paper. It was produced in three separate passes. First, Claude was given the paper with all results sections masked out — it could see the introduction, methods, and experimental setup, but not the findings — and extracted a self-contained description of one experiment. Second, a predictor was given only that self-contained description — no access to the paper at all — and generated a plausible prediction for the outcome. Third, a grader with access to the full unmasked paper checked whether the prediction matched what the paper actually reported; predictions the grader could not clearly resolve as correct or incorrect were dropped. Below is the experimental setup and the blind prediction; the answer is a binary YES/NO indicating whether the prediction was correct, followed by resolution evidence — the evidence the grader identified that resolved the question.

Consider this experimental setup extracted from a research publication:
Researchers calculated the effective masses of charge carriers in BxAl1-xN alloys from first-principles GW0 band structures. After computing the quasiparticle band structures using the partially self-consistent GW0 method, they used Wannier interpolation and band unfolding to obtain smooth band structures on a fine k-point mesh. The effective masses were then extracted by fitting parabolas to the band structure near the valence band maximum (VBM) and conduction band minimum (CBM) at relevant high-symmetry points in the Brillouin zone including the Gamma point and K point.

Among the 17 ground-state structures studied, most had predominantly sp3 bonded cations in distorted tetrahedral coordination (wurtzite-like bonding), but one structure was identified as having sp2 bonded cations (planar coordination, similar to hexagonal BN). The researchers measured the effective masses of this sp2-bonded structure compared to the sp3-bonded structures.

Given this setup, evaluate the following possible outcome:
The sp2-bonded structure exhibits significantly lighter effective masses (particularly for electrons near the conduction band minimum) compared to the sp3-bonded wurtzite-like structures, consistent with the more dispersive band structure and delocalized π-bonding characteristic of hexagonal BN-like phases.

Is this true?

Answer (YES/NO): NO